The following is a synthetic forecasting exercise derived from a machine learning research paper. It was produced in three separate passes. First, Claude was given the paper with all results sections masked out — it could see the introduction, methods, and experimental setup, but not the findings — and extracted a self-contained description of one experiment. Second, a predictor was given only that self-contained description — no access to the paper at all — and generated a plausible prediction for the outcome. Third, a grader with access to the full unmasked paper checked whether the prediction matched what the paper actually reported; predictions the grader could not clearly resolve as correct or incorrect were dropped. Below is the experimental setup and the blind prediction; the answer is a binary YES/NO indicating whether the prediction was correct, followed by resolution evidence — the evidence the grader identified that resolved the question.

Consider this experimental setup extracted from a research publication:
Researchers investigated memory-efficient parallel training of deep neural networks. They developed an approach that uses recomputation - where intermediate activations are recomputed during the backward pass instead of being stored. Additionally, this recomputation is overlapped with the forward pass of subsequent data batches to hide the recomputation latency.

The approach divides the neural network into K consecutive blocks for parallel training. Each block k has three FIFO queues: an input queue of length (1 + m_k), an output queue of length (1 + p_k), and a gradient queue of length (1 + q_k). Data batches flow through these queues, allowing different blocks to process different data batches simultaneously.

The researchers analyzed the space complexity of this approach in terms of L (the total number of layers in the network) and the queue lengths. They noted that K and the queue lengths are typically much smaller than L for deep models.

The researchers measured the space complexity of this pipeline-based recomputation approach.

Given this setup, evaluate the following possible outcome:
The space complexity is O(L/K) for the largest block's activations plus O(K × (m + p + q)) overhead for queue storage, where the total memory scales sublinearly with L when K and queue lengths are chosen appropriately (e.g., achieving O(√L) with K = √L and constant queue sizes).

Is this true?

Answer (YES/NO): NO